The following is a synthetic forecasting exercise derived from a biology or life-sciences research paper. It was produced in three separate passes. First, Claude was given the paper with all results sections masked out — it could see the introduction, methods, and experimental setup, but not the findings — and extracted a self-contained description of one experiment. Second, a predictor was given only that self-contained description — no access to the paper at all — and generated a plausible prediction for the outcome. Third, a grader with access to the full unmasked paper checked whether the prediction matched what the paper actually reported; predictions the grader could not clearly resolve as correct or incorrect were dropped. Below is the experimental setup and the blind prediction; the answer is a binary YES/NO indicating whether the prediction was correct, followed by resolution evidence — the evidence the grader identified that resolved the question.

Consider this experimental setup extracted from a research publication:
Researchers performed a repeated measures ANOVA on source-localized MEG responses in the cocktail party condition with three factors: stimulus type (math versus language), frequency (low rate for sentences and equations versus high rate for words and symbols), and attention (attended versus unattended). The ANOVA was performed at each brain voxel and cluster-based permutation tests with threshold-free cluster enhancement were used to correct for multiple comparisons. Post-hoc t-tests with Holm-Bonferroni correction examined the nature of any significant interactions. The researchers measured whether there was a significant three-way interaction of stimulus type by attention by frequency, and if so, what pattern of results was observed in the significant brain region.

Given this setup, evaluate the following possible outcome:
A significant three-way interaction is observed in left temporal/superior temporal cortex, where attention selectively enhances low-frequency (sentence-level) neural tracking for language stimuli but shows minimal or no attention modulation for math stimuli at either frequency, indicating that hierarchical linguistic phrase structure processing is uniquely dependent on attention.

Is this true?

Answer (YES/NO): NO